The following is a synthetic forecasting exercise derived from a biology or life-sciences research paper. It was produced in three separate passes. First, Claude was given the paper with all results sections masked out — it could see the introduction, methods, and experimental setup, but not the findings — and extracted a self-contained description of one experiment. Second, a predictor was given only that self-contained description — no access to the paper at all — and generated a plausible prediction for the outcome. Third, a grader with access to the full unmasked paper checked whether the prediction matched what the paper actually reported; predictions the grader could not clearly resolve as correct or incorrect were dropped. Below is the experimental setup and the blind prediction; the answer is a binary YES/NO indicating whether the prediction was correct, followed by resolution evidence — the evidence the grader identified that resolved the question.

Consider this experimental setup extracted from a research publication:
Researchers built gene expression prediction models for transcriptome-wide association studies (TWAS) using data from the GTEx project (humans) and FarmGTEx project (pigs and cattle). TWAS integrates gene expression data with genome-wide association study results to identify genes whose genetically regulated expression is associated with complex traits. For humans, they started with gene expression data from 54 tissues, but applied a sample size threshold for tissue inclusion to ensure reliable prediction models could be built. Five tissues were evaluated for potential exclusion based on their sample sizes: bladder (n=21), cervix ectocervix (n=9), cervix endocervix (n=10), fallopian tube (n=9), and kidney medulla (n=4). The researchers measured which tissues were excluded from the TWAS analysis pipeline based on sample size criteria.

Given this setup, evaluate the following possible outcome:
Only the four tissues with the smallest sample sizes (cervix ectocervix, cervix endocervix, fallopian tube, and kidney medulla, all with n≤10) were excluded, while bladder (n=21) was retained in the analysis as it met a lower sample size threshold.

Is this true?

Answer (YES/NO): NO